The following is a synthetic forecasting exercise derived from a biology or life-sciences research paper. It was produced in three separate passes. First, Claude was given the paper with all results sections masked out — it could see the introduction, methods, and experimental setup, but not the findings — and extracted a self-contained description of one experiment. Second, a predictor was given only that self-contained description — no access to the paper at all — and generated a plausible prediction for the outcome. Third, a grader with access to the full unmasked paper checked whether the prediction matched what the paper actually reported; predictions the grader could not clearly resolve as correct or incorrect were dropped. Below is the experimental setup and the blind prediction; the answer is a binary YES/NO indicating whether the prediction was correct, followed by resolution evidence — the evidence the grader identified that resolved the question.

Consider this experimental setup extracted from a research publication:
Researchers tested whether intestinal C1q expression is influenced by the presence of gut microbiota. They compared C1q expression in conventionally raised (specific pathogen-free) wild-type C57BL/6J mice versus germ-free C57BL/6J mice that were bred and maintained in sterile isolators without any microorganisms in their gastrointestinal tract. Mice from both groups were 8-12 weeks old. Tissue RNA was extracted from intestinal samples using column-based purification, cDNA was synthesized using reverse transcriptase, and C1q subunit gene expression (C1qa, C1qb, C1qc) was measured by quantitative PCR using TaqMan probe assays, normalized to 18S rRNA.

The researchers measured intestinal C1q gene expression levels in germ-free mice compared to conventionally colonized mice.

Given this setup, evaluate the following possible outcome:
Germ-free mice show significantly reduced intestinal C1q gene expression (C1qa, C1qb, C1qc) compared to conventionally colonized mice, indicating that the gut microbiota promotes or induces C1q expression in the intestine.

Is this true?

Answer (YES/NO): NO